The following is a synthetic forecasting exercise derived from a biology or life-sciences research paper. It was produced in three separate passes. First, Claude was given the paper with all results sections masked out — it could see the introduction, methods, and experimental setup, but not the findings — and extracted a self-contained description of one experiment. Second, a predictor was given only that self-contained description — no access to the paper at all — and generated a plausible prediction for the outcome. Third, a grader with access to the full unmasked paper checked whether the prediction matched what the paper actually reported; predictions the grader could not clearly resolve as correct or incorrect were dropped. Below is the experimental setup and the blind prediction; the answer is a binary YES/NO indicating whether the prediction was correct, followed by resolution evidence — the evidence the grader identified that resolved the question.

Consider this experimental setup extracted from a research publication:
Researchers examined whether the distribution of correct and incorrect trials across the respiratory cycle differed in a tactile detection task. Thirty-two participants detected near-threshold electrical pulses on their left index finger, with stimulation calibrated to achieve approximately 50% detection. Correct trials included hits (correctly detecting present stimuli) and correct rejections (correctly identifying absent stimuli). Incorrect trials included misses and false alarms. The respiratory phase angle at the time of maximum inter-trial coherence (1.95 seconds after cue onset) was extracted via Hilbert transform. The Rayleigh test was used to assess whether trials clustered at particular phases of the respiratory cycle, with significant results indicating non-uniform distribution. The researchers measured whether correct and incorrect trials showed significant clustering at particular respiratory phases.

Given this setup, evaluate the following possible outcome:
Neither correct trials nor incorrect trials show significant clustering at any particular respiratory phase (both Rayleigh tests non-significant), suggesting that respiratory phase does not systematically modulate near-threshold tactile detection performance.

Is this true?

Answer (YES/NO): NO